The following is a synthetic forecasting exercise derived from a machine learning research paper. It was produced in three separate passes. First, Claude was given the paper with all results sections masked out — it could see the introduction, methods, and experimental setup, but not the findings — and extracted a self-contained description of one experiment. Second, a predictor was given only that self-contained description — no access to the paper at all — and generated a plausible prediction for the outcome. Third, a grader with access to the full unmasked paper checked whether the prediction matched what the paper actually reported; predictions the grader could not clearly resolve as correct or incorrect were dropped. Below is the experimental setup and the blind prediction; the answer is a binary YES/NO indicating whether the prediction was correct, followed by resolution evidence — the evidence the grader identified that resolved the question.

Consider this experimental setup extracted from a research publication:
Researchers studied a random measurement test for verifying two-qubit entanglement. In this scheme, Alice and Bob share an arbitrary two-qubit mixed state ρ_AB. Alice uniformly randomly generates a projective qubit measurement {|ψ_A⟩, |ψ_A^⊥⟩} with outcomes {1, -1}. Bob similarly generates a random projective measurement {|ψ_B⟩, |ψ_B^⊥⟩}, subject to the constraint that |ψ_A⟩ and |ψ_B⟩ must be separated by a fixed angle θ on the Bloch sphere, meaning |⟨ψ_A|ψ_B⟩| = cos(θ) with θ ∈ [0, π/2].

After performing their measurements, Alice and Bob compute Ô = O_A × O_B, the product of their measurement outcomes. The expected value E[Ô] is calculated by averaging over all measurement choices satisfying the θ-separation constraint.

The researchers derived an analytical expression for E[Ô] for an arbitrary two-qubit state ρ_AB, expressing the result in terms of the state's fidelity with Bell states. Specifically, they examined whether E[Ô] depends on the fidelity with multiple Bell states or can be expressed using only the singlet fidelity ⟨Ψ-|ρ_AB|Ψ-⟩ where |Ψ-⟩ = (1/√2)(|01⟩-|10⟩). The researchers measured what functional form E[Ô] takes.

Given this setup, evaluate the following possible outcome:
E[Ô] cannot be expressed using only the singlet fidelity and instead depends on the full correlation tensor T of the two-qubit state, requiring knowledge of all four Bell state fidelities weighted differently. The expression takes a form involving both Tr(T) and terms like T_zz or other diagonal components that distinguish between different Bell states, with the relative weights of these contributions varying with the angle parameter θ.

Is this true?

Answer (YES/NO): NO